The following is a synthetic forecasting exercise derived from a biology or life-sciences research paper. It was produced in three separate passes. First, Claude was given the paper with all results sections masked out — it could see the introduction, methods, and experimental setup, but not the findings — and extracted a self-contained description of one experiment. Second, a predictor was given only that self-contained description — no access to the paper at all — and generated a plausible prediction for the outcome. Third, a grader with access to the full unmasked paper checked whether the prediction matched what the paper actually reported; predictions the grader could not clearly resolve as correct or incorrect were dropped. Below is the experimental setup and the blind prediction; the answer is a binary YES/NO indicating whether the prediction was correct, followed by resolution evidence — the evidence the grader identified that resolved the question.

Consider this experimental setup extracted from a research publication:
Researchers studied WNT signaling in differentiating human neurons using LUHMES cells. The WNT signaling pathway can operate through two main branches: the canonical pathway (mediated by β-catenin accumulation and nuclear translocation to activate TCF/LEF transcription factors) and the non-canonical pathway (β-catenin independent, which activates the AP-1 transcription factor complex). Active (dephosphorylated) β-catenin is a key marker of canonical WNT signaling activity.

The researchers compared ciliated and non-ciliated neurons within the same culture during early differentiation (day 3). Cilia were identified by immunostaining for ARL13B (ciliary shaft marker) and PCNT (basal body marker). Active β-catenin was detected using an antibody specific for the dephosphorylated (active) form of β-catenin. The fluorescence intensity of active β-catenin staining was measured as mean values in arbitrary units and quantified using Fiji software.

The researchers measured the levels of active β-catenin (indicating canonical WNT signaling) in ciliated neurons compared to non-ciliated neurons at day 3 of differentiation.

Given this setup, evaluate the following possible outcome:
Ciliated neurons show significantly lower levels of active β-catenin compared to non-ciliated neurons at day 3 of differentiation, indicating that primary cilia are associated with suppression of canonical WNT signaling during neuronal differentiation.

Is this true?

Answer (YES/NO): YES